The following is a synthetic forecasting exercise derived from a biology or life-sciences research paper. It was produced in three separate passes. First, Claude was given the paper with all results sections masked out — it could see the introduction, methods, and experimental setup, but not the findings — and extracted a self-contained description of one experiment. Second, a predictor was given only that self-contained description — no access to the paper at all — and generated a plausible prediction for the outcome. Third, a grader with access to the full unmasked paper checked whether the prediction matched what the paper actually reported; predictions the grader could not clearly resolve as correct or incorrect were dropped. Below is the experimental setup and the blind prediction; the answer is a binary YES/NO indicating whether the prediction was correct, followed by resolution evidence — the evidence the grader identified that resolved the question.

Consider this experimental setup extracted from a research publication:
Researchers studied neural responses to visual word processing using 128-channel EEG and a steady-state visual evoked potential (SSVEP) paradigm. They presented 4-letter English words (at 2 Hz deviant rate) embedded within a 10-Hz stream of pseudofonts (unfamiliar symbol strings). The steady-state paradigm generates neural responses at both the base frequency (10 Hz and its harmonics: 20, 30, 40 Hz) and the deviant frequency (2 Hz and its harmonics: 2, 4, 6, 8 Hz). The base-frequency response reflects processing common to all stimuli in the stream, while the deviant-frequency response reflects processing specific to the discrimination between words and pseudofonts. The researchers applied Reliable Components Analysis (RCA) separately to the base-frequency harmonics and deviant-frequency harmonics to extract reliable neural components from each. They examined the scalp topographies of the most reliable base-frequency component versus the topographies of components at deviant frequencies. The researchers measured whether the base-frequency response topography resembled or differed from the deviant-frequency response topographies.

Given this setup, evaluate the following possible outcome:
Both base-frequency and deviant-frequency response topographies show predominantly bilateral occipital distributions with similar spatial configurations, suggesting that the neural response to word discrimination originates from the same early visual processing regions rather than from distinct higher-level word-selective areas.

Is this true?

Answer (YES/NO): NO